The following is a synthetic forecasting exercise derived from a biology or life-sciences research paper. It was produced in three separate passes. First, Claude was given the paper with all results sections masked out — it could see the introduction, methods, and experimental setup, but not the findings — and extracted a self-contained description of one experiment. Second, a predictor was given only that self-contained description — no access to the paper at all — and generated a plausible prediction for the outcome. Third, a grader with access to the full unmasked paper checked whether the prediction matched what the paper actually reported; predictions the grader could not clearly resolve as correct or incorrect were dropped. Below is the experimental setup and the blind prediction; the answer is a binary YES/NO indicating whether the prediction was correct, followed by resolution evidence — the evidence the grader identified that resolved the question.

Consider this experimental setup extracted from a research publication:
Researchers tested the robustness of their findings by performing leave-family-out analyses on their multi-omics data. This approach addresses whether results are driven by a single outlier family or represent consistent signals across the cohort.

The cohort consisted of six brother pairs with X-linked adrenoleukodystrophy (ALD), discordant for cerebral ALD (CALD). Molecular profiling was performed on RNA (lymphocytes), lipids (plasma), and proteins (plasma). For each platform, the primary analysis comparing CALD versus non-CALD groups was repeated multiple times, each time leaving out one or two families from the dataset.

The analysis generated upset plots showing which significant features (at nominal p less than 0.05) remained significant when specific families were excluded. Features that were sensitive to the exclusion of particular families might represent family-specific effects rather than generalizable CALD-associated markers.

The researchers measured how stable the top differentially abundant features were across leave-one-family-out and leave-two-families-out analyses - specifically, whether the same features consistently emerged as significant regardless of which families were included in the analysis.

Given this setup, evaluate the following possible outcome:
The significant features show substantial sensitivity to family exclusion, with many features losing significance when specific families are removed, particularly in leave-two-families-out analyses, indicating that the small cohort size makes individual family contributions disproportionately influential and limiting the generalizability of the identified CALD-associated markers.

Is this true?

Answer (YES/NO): NO